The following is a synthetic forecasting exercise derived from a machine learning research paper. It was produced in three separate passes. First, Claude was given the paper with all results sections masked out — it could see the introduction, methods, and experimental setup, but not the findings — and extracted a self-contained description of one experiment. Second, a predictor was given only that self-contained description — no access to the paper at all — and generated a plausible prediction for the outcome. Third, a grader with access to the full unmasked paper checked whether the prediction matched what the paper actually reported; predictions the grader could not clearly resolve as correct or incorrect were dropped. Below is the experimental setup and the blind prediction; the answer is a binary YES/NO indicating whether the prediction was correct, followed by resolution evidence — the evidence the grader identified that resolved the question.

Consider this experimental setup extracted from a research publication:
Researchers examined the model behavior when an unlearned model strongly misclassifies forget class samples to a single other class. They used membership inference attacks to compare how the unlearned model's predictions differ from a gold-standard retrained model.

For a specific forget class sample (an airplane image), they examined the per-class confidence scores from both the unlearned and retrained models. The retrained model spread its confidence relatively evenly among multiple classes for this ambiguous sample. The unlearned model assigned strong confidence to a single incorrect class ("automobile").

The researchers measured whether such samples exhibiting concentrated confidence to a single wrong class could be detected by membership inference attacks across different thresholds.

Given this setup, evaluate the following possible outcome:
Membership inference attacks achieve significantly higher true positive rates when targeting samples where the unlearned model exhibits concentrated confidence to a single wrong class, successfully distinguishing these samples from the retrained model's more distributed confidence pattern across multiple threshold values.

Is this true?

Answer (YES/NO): YES